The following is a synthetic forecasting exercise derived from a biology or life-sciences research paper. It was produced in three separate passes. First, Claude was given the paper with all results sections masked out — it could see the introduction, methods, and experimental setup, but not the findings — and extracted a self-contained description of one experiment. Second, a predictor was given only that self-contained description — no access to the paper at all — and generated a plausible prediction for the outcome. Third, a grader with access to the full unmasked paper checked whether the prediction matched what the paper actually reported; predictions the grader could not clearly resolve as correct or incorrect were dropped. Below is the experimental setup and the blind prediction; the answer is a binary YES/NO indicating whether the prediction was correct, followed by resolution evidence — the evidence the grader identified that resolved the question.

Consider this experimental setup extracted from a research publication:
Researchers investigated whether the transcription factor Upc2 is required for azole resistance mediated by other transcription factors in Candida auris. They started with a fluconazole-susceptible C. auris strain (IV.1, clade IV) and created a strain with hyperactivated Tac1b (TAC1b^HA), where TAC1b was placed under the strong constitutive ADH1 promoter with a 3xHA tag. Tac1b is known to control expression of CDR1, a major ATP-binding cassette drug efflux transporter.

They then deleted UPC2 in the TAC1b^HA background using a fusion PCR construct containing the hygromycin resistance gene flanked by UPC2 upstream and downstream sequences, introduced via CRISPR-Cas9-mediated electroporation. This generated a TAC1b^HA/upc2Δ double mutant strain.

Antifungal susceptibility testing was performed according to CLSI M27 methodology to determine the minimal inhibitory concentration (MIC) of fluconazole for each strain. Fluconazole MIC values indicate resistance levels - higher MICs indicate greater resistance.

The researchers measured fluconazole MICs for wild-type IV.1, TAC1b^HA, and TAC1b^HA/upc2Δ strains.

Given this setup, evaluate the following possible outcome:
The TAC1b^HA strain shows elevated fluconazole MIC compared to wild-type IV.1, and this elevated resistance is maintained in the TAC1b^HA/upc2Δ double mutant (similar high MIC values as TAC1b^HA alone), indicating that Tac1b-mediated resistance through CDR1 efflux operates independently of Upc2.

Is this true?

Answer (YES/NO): NO